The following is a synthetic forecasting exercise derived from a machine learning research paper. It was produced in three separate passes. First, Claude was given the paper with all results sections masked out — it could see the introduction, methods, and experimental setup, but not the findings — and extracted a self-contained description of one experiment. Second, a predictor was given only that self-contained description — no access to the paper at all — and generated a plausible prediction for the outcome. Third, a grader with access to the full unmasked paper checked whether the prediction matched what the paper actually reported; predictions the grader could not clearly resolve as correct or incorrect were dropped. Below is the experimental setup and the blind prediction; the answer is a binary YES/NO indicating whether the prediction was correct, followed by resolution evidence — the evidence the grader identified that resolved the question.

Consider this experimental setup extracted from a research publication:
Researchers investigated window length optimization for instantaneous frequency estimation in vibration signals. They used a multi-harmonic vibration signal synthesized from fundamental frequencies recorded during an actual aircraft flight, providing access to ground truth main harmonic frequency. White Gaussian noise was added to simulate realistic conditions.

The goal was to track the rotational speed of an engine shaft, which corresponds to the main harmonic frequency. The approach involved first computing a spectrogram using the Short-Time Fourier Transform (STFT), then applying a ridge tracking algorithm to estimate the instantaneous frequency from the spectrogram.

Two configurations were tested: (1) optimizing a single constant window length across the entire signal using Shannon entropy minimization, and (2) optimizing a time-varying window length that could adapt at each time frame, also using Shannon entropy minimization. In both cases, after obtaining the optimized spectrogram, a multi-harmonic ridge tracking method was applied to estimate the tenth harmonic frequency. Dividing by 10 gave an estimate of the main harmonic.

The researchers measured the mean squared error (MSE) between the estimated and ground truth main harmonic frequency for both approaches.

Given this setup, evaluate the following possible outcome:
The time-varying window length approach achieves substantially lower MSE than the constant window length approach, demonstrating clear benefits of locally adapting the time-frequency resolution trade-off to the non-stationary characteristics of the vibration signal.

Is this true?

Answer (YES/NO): YES